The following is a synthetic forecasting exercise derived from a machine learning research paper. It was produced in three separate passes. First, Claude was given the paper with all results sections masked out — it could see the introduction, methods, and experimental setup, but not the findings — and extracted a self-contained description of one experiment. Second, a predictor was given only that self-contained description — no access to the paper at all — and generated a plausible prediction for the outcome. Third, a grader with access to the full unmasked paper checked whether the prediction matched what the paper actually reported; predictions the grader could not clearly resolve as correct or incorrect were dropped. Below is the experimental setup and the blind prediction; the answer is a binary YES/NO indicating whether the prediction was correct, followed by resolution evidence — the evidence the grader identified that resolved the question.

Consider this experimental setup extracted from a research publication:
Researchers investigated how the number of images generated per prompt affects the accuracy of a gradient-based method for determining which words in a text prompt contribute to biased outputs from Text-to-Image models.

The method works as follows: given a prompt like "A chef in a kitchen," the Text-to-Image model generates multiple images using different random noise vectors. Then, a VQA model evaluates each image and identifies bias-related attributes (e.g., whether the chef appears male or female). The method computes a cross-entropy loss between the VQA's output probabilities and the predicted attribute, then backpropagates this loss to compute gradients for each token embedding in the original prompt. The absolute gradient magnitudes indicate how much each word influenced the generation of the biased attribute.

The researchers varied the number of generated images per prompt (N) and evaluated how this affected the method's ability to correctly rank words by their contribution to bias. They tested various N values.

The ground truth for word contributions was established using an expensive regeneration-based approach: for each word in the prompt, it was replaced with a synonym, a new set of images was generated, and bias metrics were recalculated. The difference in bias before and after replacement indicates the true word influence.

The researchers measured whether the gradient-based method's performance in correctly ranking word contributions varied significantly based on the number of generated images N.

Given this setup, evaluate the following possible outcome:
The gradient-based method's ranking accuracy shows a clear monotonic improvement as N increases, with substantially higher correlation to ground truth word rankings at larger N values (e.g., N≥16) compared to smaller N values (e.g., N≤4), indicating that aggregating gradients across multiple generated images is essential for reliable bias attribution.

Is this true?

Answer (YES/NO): NO